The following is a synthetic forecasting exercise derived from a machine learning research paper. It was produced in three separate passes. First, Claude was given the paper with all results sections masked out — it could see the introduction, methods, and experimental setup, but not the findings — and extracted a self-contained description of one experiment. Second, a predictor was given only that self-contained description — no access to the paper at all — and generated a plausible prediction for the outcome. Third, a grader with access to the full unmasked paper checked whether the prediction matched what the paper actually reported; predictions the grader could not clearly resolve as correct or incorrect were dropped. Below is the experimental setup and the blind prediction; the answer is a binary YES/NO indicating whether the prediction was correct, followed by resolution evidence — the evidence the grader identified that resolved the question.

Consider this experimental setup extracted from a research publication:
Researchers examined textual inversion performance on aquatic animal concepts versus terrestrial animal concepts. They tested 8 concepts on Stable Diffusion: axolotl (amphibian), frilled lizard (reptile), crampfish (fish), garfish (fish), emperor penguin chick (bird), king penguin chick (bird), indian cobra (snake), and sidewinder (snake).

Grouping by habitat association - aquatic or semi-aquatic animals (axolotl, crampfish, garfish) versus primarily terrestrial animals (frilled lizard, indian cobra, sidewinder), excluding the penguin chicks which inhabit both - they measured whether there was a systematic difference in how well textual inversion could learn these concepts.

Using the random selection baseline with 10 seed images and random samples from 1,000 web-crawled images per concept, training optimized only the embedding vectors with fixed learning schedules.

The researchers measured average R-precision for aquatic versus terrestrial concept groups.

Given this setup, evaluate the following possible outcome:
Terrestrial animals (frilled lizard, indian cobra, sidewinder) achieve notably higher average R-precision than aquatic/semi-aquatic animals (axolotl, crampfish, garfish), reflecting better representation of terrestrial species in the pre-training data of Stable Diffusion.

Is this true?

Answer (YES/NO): NO